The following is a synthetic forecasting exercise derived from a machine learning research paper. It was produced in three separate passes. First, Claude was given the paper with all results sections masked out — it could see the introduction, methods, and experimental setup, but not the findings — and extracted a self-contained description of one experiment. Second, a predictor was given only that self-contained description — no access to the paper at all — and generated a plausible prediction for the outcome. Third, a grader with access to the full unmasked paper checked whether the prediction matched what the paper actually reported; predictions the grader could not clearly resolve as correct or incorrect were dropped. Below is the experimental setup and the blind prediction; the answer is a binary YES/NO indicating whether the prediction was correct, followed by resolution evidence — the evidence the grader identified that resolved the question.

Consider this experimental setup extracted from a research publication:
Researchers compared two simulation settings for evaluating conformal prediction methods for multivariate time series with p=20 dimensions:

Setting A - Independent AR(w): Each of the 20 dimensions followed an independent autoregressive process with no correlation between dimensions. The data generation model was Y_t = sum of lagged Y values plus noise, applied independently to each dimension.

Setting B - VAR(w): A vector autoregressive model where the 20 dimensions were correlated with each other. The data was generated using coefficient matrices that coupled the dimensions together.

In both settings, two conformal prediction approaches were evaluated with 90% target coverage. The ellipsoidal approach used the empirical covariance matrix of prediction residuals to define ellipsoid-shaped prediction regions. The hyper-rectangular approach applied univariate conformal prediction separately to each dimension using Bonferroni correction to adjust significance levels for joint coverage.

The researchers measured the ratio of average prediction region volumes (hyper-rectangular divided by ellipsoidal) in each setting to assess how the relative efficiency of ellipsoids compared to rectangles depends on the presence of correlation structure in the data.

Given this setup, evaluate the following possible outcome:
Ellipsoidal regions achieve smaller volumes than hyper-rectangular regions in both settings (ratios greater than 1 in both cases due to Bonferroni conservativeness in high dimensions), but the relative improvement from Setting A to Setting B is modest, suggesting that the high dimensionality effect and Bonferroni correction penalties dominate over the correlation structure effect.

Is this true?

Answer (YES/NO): NO